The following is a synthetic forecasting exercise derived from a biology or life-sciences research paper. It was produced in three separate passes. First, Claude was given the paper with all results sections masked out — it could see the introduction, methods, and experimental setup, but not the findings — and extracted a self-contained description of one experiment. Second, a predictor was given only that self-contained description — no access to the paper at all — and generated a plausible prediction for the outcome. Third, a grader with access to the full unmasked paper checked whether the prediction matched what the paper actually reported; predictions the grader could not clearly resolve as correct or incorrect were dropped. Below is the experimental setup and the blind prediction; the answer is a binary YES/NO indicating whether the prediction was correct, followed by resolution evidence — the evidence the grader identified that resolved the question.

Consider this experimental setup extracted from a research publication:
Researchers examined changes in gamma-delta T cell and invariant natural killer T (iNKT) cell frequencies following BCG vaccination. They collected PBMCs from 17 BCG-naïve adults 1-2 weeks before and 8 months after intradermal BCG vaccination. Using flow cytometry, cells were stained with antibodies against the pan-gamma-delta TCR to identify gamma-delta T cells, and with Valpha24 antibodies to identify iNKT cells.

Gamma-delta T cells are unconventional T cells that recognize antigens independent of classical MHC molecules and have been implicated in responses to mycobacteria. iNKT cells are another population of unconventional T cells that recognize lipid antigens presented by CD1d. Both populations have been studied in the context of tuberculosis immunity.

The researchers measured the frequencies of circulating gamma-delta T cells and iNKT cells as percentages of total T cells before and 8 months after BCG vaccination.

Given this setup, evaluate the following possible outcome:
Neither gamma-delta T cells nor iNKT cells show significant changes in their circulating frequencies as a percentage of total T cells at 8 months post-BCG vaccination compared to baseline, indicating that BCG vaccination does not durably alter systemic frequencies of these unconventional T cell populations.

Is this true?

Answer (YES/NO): YES